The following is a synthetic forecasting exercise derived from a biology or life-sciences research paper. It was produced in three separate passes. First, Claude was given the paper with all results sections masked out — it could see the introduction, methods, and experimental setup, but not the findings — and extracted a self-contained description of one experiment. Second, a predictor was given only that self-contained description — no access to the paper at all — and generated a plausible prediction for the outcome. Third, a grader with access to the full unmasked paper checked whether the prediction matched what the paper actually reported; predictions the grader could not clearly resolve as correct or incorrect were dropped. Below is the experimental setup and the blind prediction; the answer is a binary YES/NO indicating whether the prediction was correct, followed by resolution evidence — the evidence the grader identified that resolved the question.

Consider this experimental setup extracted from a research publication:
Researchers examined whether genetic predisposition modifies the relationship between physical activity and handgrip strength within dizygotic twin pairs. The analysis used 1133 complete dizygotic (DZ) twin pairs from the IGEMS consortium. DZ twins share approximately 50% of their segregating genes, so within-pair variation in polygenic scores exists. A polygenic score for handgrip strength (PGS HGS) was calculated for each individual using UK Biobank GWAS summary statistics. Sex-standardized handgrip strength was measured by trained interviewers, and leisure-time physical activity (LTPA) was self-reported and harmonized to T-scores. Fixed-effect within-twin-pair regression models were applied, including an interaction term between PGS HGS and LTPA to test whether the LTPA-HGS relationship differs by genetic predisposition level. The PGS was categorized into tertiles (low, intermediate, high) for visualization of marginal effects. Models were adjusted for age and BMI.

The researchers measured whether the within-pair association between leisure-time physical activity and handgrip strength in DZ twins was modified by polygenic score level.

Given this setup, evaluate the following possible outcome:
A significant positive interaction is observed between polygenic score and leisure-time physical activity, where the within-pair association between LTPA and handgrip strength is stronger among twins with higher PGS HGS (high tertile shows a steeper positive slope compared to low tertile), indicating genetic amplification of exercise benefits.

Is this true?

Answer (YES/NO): NO